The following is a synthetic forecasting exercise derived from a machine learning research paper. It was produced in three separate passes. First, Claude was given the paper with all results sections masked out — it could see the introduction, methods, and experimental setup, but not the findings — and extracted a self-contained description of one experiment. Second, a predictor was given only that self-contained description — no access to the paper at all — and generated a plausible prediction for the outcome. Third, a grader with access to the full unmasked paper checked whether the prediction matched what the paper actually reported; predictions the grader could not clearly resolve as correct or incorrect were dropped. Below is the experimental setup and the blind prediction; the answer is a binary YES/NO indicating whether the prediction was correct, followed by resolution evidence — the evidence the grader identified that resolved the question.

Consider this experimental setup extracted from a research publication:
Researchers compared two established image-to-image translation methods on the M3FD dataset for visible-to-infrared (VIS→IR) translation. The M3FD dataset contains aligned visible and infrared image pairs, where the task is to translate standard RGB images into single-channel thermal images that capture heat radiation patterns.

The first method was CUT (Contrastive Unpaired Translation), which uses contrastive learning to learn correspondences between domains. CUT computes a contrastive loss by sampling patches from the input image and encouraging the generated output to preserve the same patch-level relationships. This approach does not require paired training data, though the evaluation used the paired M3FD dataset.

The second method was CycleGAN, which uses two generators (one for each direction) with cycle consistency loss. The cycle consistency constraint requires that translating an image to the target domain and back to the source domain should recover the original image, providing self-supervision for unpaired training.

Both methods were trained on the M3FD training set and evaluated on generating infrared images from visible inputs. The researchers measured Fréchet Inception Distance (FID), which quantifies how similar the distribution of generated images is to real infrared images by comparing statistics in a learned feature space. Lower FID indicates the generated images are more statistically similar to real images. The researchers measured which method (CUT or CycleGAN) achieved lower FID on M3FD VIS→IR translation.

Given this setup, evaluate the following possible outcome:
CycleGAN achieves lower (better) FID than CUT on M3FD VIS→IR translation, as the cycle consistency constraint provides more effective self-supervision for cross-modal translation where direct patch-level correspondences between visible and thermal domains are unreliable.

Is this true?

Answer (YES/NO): YES